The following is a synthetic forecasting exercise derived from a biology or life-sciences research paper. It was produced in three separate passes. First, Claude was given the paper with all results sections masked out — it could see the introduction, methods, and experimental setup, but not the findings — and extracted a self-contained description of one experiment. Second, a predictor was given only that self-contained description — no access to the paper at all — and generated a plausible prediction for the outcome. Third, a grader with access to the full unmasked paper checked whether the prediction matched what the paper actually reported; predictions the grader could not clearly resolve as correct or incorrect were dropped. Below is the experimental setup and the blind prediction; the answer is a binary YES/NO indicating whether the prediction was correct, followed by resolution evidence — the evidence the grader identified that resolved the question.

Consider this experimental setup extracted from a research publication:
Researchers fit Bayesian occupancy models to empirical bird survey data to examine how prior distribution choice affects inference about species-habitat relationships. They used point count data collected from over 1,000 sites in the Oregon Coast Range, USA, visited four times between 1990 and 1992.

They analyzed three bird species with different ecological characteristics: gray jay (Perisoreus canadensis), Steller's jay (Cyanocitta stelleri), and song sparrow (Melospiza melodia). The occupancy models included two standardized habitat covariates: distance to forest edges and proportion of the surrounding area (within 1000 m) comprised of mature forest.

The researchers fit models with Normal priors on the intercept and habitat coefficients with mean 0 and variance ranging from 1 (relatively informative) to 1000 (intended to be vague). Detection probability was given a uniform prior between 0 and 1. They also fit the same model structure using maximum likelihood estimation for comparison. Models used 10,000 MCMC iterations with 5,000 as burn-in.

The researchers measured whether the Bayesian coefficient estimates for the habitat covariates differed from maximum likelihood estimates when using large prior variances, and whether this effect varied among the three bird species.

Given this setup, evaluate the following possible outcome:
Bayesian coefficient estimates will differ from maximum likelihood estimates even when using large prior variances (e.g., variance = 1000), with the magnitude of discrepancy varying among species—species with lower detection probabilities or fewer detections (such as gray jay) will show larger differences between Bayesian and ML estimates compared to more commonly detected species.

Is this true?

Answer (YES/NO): YES